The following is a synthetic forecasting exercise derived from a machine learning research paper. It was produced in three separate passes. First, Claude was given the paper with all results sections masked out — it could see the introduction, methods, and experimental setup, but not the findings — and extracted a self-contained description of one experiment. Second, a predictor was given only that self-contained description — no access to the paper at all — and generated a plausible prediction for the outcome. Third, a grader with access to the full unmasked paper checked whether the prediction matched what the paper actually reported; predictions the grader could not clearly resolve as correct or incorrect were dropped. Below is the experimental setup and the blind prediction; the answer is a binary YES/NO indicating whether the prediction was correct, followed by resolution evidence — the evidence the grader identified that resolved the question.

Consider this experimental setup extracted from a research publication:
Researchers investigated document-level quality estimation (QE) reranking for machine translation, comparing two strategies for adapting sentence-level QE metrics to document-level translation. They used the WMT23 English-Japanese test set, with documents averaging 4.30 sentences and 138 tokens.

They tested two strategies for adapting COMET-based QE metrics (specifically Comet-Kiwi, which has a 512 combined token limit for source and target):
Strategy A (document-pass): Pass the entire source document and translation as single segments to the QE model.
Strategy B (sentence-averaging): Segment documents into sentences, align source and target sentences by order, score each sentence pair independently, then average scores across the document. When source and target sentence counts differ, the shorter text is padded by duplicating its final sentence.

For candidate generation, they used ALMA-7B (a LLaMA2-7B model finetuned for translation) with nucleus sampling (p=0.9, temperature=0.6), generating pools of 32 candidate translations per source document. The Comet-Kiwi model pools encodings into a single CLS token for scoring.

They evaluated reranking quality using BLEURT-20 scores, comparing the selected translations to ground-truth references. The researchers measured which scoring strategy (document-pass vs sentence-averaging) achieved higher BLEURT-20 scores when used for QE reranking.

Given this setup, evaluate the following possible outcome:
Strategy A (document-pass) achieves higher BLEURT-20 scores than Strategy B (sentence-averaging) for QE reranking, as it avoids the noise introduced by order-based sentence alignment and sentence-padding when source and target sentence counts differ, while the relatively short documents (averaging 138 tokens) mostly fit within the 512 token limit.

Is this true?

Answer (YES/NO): YES